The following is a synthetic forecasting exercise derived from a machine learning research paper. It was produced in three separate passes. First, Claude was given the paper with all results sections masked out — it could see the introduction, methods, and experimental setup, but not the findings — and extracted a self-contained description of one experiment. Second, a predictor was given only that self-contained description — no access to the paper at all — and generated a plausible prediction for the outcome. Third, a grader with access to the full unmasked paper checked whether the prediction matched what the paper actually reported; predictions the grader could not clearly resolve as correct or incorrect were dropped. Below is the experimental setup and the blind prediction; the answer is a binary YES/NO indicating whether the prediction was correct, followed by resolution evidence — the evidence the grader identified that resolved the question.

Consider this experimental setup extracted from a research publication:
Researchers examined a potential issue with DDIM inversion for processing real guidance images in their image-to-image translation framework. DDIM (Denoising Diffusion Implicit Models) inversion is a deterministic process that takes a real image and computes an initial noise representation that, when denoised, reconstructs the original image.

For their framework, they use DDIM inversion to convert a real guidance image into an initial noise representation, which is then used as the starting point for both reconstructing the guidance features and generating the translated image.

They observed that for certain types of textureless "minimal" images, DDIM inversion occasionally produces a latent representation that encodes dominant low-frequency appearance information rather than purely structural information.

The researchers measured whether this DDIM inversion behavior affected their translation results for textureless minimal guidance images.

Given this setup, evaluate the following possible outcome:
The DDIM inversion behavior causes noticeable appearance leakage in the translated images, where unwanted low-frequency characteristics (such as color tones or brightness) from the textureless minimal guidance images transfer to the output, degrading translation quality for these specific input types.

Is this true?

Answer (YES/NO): YES